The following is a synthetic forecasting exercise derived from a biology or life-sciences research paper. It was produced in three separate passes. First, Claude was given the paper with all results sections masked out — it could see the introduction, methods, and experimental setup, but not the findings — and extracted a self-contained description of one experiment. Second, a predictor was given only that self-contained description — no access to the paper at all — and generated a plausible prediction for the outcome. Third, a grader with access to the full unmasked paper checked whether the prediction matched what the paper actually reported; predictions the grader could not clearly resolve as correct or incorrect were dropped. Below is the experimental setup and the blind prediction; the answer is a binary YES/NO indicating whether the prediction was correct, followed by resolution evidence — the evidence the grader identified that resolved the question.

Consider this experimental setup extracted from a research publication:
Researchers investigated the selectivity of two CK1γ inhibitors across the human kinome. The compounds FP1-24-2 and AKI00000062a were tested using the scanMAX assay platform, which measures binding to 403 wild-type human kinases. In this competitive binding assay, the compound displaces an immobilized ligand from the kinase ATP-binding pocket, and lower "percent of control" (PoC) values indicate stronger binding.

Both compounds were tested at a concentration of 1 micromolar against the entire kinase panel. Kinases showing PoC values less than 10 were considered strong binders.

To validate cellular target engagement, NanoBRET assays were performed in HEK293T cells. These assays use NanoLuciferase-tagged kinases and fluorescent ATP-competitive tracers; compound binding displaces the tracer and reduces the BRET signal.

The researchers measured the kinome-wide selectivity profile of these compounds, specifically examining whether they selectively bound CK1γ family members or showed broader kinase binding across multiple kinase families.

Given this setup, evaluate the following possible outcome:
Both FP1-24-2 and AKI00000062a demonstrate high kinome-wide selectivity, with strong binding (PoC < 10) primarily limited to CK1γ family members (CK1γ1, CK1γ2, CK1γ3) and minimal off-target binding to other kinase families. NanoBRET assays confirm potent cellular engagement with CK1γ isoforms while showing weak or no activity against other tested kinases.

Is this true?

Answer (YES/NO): NO